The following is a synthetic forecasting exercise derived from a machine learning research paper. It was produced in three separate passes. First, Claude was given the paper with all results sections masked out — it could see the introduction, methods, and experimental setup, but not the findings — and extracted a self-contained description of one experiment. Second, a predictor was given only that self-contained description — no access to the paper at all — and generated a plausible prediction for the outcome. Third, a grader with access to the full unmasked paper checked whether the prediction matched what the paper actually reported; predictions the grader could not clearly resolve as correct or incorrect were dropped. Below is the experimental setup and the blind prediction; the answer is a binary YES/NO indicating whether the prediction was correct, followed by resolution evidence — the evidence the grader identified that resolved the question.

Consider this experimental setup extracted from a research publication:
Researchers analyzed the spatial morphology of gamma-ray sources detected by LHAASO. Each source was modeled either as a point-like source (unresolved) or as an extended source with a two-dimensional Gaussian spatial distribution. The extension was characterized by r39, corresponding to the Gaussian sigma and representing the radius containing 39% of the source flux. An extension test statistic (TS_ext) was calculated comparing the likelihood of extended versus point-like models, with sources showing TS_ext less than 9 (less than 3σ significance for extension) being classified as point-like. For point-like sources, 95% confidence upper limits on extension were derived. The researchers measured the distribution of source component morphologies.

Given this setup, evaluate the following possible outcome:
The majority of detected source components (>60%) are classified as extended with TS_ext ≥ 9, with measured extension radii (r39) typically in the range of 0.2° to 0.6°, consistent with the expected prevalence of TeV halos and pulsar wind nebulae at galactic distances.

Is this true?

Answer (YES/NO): NO